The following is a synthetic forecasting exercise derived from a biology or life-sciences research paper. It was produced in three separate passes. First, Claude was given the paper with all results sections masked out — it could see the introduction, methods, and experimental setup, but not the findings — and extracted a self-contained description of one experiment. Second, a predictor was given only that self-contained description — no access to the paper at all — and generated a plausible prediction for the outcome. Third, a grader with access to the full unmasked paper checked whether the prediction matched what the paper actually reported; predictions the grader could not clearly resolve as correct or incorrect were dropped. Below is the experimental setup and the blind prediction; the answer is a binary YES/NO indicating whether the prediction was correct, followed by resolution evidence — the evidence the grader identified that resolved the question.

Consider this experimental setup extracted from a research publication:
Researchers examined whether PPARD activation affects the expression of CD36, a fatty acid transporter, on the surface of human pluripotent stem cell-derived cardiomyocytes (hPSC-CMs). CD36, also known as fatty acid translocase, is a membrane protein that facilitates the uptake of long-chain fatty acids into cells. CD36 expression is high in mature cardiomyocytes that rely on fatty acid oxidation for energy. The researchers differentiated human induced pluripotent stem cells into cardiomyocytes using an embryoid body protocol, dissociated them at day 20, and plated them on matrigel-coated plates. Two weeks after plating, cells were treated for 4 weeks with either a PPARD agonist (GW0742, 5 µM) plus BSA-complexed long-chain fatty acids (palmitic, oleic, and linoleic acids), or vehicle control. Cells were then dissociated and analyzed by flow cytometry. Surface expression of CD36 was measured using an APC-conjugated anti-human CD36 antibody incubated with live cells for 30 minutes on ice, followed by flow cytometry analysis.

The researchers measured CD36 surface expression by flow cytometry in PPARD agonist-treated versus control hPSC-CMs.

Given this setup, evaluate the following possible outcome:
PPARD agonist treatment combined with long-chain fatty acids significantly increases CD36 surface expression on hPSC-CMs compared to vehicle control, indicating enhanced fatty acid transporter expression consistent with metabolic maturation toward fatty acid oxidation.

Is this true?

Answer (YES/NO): YES